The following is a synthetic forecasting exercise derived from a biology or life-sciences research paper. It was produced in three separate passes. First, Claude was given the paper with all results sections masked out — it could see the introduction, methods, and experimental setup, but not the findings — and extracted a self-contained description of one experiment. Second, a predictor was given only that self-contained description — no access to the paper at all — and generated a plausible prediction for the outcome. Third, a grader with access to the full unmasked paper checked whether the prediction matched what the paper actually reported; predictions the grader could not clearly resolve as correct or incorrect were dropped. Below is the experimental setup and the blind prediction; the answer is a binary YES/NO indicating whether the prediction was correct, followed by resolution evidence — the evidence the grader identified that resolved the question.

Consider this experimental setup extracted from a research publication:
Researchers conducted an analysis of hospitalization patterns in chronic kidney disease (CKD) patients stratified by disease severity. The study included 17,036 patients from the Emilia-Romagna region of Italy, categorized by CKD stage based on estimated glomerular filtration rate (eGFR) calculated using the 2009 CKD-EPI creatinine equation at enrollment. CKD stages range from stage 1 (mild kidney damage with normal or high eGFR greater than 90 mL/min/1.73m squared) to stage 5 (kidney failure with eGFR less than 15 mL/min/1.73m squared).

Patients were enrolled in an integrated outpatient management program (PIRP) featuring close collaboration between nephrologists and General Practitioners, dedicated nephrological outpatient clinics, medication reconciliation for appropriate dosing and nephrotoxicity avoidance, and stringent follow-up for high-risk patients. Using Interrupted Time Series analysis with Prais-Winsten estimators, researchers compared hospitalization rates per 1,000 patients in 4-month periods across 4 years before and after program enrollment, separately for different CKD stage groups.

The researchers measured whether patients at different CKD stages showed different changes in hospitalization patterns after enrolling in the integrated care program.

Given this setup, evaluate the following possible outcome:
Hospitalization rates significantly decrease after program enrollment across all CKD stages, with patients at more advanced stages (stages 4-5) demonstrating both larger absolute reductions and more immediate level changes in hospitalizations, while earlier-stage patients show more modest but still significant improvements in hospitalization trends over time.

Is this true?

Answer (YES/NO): NO